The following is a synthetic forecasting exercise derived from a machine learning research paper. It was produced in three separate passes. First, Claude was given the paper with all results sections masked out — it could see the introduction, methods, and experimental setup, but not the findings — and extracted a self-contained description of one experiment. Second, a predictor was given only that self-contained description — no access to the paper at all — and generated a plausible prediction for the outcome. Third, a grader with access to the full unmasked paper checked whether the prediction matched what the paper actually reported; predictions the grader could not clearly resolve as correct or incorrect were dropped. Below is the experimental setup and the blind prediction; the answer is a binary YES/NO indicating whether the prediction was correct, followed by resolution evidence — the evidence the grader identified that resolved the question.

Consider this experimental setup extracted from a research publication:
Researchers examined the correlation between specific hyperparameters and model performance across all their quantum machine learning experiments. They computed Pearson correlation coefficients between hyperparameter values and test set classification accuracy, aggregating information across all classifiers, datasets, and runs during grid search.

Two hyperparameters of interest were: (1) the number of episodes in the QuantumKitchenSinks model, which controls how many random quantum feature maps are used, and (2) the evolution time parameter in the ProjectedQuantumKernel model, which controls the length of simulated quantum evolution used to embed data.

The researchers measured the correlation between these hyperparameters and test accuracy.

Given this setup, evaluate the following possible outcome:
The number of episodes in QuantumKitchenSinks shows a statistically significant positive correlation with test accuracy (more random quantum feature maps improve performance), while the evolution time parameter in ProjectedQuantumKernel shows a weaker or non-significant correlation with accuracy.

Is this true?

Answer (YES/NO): NO